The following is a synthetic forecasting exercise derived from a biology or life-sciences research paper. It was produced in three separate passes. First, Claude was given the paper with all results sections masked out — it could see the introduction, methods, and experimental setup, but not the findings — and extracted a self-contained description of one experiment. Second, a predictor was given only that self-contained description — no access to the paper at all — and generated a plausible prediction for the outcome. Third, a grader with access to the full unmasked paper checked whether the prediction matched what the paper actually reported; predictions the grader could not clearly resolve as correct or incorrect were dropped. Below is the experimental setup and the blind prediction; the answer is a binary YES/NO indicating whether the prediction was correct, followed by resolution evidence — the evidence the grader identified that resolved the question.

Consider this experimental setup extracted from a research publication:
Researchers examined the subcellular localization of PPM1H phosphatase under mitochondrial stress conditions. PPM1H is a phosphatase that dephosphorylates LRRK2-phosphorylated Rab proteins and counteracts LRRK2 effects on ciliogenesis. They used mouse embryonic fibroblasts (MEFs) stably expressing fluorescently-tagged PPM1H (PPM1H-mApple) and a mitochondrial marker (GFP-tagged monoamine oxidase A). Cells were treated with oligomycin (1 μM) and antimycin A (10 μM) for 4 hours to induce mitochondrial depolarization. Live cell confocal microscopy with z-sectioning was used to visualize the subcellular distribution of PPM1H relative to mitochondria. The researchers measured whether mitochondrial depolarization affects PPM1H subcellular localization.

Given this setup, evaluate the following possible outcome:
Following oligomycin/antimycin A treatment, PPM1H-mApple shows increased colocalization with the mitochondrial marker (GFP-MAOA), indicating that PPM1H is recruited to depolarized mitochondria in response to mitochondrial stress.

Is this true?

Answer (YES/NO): YES